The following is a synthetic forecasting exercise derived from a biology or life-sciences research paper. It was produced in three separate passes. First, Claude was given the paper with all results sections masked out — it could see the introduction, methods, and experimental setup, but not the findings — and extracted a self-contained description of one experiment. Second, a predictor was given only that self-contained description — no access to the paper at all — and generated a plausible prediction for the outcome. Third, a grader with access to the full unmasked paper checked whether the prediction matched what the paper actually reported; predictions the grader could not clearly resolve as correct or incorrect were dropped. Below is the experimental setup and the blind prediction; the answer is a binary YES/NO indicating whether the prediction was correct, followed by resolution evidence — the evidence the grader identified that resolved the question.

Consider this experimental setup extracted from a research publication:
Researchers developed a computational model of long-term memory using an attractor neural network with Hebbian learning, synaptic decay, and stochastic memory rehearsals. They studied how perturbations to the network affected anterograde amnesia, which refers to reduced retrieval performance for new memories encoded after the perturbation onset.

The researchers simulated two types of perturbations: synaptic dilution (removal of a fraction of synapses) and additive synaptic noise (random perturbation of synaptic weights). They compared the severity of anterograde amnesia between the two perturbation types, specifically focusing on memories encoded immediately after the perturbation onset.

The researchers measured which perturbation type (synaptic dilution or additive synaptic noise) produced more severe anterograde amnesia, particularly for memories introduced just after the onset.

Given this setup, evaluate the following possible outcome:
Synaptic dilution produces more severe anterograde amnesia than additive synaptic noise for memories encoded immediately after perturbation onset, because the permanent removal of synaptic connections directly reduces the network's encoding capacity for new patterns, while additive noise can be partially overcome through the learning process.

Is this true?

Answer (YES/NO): NO